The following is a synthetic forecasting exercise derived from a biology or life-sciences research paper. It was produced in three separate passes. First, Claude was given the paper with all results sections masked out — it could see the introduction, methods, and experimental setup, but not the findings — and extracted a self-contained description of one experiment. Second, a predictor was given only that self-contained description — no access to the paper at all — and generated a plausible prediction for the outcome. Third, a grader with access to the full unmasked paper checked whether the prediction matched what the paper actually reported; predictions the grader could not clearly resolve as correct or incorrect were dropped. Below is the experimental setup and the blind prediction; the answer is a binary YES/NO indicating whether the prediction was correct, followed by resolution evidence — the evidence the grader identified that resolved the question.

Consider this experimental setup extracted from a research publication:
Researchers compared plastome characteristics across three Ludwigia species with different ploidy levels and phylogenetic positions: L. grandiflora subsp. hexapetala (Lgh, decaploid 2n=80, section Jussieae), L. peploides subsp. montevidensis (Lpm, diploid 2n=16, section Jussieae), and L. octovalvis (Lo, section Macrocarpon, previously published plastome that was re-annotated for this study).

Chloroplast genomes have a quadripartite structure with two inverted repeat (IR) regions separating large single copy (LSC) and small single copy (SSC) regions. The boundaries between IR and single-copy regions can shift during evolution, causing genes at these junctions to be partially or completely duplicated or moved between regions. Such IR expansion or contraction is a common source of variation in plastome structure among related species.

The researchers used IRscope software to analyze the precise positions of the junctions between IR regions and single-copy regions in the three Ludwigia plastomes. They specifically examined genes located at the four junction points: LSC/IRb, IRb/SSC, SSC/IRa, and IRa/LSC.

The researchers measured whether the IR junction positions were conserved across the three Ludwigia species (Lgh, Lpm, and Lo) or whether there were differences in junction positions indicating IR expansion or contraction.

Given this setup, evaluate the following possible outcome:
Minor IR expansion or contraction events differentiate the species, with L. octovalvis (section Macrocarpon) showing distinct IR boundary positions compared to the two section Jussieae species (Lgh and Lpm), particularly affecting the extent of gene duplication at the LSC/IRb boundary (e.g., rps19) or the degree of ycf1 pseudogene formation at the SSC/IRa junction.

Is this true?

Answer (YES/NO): NO